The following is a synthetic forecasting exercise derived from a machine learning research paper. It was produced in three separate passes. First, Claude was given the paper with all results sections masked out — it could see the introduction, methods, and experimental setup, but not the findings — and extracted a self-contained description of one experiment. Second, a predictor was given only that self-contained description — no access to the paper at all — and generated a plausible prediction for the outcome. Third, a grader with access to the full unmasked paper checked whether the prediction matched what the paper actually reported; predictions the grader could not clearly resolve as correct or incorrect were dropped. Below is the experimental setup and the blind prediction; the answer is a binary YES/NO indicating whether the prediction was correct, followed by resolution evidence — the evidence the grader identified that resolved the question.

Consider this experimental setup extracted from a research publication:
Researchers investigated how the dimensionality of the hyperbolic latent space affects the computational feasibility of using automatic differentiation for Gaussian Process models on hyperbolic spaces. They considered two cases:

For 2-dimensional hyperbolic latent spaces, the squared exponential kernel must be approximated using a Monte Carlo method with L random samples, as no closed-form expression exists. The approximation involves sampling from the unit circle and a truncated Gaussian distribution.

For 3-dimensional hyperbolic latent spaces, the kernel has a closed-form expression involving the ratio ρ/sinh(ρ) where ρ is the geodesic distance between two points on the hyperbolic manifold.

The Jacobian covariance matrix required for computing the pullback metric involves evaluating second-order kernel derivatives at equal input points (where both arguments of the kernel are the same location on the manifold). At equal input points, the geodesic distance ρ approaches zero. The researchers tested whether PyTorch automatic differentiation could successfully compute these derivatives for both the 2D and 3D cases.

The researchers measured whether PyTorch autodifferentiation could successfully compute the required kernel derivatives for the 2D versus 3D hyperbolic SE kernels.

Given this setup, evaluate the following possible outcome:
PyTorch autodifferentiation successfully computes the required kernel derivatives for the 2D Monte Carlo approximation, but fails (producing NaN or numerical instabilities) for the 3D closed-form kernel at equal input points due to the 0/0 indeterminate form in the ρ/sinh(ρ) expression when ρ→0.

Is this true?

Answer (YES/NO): NO